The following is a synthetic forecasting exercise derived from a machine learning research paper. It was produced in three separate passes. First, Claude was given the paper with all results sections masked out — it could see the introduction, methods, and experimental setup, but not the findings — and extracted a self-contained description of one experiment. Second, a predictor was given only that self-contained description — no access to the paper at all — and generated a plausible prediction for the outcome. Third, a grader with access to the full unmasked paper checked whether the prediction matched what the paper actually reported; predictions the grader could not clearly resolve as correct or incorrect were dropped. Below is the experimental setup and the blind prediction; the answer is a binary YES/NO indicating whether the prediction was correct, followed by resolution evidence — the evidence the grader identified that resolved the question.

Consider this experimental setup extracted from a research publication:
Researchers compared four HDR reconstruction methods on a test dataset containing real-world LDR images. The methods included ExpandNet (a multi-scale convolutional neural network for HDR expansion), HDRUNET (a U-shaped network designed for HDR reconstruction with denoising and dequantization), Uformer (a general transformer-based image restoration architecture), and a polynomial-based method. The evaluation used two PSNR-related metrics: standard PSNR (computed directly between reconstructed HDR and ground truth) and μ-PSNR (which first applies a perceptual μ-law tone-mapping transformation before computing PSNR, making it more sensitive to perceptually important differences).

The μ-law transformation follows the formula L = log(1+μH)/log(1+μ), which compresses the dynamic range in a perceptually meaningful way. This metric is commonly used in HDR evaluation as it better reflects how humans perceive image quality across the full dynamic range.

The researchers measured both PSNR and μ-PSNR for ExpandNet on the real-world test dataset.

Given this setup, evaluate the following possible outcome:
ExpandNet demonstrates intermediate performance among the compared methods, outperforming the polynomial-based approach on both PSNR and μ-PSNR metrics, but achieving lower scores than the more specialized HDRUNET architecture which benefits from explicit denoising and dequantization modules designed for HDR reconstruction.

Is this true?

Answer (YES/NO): NO